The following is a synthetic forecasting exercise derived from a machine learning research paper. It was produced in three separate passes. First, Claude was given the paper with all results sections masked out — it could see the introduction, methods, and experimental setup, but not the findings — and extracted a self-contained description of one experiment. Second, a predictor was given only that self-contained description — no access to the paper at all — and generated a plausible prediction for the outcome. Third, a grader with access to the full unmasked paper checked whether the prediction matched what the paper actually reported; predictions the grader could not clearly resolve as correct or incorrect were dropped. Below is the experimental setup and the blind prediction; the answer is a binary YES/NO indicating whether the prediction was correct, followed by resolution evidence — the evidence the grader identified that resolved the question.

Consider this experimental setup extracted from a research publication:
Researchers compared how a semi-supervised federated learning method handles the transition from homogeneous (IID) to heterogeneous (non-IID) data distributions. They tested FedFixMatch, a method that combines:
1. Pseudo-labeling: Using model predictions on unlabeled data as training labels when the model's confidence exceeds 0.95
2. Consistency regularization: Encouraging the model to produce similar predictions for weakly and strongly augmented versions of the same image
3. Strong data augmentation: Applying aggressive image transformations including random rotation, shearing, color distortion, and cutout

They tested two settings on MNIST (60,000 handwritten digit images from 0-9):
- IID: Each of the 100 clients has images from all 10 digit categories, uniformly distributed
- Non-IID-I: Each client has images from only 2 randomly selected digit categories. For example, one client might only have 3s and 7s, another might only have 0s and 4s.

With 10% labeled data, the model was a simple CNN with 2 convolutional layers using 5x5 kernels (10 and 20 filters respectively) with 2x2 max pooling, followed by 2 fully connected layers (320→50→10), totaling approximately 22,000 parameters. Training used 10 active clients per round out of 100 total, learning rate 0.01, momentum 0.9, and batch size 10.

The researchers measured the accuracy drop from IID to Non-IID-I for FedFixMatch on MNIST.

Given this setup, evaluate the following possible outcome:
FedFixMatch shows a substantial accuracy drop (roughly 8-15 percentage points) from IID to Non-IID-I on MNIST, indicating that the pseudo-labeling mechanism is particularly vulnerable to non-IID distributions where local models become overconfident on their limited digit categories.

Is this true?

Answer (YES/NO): NO